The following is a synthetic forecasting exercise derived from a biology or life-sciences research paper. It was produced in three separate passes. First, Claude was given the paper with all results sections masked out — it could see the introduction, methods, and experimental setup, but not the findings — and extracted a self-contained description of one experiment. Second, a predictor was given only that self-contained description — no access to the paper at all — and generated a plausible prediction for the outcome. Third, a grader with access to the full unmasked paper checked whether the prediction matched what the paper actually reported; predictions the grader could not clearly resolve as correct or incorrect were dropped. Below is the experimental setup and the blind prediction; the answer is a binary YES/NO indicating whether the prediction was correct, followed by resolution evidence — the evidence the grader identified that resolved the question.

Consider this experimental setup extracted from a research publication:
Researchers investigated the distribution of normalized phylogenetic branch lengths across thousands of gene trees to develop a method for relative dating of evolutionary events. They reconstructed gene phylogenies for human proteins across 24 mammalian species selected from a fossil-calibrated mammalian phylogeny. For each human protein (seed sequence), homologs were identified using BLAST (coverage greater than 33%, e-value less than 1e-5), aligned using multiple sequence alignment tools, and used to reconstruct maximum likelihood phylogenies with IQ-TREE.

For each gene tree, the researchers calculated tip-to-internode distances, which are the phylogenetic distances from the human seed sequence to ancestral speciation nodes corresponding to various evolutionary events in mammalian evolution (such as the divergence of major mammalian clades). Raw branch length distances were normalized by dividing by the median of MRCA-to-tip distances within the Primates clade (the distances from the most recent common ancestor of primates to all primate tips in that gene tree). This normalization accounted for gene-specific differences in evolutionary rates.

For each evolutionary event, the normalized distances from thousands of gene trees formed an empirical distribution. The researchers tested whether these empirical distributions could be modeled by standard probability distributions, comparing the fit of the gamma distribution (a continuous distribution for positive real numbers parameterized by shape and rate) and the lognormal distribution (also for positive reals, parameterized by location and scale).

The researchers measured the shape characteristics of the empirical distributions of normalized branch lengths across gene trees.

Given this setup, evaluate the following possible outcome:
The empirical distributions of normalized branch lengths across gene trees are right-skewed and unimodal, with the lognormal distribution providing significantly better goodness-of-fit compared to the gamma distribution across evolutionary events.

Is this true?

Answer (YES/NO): NO